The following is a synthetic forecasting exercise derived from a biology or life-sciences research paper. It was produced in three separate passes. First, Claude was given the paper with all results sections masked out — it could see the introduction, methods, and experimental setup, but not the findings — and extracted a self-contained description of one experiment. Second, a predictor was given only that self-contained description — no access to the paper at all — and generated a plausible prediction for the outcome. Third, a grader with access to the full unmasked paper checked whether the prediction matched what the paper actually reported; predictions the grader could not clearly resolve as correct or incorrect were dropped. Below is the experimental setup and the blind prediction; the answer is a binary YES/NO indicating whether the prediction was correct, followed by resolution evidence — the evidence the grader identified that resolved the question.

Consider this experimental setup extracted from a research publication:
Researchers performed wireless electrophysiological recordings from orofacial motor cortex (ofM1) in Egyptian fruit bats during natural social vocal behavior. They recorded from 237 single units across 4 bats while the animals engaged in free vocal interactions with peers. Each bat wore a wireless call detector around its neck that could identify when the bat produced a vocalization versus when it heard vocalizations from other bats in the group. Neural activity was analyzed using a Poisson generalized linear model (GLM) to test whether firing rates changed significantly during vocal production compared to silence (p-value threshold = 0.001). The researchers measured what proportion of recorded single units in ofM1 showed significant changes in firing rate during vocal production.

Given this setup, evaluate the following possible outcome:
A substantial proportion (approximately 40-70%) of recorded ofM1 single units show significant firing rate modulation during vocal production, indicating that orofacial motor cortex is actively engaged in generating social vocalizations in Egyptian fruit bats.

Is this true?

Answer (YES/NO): YES